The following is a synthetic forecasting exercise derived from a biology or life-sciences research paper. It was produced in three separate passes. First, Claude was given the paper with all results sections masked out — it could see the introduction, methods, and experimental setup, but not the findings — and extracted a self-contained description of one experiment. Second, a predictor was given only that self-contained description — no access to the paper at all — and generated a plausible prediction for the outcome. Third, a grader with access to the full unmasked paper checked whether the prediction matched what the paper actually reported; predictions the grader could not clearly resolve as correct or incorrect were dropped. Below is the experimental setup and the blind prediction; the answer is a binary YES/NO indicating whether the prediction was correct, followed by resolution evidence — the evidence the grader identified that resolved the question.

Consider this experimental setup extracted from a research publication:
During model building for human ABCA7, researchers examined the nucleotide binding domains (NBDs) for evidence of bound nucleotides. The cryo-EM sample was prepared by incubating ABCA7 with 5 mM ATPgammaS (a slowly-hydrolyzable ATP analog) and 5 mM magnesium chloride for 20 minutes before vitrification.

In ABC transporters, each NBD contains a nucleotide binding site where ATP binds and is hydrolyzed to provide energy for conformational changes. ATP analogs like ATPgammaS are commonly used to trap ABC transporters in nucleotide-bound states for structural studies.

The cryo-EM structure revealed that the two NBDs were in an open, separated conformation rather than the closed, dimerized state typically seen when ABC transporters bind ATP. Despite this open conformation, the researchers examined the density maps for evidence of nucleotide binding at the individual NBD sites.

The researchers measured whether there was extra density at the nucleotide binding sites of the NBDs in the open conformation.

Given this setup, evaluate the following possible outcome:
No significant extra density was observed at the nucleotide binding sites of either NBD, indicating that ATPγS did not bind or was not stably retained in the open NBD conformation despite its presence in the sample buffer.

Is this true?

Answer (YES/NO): NO